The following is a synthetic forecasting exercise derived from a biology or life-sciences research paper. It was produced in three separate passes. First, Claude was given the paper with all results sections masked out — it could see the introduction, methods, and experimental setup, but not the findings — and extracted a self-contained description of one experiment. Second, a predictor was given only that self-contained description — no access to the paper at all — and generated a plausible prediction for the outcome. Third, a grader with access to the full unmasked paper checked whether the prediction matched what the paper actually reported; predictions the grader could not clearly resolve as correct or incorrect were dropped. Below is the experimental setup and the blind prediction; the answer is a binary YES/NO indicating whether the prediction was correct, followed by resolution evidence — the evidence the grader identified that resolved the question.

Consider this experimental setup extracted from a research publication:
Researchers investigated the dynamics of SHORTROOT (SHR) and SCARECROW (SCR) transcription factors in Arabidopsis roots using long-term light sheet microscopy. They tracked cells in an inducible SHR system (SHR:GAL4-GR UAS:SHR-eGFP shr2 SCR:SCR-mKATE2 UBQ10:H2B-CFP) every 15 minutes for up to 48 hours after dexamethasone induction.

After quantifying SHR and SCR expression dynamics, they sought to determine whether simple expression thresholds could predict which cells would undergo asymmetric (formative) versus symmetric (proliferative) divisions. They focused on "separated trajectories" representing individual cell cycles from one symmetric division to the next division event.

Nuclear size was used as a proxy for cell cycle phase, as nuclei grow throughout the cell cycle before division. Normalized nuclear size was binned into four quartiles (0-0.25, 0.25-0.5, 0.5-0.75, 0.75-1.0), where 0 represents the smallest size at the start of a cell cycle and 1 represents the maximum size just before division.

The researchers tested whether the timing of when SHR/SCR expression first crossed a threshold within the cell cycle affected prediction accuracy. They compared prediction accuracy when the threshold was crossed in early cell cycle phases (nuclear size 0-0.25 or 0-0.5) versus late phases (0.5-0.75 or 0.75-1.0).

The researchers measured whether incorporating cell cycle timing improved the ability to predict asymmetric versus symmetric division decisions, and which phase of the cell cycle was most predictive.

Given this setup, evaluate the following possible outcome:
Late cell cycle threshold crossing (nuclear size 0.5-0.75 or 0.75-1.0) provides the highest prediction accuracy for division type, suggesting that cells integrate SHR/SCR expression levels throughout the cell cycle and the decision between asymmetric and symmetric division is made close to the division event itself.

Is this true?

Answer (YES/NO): NO